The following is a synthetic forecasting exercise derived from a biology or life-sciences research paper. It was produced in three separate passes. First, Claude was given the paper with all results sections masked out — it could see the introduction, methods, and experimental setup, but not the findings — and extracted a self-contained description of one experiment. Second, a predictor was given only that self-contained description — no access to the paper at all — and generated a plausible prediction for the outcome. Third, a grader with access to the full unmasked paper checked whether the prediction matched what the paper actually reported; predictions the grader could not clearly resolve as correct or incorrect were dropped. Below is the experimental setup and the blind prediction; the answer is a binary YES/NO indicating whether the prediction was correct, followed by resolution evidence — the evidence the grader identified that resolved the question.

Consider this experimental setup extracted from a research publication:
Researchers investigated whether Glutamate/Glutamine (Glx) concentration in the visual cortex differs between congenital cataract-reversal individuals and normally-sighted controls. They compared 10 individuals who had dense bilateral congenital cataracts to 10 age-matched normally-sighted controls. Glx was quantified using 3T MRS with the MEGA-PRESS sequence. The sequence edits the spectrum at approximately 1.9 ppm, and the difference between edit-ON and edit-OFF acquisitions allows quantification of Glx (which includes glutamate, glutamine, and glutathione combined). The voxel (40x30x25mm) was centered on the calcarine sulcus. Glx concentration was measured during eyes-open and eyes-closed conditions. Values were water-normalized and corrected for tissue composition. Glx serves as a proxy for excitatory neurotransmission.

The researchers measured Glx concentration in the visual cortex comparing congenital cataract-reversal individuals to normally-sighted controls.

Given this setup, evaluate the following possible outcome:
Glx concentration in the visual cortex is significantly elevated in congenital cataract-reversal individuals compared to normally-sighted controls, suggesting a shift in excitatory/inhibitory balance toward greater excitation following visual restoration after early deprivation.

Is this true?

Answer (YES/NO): NO